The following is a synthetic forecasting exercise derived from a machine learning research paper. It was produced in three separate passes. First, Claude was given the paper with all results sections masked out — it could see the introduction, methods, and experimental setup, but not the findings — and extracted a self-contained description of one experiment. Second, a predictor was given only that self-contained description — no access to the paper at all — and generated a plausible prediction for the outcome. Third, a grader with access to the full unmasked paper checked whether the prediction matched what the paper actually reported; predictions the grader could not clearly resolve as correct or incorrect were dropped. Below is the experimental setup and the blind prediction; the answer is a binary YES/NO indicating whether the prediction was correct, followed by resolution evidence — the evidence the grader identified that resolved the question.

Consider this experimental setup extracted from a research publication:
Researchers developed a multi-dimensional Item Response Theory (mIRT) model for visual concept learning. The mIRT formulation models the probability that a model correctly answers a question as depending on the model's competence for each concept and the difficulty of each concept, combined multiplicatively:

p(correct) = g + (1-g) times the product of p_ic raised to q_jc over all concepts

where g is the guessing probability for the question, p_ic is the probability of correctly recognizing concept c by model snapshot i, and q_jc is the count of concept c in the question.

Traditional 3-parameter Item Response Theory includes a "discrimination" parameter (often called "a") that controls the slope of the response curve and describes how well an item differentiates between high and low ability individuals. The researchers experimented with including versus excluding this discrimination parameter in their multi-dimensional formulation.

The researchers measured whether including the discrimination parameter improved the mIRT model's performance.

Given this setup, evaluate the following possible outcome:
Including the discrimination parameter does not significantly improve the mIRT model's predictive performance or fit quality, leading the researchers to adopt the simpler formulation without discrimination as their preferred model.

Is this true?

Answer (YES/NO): YES